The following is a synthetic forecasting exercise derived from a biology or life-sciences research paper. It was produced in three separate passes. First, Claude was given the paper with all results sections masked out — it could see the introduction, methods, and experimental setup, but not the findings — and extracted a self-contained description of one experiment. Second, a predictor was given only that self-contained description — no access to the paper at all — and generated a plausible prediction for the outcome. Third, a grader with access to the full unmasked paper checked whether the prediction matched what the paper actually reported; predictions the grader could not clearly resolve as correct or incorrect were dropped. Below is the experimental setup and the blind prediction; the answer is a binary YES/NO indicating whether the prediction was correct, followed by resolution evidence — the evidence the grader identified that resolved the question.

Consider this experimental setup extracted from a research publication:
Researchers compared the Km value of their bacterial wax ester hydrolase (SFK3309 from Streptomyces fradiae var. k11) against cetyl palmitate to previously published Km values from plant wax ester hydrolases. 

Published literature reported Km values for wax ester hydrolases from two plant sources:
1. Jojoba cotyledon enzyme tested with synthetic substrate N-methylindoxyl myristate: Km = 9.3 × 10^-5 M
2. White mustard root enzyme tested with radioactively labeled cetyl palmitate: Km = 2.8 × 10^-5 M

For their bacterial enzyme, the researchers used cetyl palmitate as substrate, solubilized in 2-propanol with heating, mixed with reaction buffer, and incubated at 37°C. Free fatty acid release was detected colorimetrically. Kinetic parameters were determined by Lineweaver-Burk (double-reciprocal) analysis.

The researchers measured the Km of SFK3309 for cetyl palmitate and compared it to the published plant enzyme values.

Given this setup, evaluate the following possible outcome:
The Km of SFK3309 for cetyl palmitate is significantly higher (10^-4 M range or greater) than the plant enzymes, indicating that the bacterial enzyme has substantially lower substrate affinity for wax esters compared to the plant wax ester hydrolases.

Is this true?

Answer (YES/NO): YES